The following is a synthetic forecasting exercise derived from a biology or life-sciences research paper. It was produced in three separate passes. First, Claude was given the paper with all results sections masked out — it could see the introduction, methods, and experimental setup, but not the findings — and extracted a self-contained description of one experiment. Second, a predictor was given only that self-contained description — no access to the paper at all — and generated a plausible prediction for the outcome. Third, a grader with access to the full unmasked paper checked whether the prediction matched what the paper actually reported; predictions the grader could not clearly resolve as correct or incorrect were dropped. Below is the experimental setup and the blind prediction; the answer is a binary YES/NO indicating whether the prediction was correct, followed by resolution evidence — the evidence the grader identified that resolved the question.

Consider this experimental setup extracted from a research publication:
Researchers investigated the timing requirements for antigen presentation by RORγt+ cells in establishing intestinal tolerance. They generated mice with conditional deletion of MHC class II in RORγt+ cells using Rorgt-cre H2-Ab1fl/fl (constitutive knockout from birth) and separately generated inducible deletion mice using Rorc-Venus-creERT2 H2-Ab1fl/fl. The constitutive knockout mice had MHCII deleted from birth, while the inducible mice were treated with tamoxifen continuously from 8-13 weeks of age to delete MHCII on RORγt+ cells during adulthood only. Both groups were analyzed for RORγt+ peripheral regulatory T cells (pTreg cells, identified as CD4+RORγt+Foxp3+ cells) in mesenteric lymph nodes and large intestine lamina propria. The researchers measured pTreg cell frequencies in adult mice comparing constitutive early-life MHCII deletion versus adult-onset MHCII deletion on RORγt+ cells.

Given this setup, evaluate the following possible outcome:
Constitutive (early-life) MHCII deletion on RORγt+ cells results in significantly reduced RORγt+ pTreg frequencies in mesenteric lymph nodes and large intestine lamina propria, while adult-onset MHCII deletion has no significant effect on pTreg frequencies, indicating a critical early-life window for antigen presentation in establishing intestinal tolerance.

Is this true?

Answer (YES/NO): NO